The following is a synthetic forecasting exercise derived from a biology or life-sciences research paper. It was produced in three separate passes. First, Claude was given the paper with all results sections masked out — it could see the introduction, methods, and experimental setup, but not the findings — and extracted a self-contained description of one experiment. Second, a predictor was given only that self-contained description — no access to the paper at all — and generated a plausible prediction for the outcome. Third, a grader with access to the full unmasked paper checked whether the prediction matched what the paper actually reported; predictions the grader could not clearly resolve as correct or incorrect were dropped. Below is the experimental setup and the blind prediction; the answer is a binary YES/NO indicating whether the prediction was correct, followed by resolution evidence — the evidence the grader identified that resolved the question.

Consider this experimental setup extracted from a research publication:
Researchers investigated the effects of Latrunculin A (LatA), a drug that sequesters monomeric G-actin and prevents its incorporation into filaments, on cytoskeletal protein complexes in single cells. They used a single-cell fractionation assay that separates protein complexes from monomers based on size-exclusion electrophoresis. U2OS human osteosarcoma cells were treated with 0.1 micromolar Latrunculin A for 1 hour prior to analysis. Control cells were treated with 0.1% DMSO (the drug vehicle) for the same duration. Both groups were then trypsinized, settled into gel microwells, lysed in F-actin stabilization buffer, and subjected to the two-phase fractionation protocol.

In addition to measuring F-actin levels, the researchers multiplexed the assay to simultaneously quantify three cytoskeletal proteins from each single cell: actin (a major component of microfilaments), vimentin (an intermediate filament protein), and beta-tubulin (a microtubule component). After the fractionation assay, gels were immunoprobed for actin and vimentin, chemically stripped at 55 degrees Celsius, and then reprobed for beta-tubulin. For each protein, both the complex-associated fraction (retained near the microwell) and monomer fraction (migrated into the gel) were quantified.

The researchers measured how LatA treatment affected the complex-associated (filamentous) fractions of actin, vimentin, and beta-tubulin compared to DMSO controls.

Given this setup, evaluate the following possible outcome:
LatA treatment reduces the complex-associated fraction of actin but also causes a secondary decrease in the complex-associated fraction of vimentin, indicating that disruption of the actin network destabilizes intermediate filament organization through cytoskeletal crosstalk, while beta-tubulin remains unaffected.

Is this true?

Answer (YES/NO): NO